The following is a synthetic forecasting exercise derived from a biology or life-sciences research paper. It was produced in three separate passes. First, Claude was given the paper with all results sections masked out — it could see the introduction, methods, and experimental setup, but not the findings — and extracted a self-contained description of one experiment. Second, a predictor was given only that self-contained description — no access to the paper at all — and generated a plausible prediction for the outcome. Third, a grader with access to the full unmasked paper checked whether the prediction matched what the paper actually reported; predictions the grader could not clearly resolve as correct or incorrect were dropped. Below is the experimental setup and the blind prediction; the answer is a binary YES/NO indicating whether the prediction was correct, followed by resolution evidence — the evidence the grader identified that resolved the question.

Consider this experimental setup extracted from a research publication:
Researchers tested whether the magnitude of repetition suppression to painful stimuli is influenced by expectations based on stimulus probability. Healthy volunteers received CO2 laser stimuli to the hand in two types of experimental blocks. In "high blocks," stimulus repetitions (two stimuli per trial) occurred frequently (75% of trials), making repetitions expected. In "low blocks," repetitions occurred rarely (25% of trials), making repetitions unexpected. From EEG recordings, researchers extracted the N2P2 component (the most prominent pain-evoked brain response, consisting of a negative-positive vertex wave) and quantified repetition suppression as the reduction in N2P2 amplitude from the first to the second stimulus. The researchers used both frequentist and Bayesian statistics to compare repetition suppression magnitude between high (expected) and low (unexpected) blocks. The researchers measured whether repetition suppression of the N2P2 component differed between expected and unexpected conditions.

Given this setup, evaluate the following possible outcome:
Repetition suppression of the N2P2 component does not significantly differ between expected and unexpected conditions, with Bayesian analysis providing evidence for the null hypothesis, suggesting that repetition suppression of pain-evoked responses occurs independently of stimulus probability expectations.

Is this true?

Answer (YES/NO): YES